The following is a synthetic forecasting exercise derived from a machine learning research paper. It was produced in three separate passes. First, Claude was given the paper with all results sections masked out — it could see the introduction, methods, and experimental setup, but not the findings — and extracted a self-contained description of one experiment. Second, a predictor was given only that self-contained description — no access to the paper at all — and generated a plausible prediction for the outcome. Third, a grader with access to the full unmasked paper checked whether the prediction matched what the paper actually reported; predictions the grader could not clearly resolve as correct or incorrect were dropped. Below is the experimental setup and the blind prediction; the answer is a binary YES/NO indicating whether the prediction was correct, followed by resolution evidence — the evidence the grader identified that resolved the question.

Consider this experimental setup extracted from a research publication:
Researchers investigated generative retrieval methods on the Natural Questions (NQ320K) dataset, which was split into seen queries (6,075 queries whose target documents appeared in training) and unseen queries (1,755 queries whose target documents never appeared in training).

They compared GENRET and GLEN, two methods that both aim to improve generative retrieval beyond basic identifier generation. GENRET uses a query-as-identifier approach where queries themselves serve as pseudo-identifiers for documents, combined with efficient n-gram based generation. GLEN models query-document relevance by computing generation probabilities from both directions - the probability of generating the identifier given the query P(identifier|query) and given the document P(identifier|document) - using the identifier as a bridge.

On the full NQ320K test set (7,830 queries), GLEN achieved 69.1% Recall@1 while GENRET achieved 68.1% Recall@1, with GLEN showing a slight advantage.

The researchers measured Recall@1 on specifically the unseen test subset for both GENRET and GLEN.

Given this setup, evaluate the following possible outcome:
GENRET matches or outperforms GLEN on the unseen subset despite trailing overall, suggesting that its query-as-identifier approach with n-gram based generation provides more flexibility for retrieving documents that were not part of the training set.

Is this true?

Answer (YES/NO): YES